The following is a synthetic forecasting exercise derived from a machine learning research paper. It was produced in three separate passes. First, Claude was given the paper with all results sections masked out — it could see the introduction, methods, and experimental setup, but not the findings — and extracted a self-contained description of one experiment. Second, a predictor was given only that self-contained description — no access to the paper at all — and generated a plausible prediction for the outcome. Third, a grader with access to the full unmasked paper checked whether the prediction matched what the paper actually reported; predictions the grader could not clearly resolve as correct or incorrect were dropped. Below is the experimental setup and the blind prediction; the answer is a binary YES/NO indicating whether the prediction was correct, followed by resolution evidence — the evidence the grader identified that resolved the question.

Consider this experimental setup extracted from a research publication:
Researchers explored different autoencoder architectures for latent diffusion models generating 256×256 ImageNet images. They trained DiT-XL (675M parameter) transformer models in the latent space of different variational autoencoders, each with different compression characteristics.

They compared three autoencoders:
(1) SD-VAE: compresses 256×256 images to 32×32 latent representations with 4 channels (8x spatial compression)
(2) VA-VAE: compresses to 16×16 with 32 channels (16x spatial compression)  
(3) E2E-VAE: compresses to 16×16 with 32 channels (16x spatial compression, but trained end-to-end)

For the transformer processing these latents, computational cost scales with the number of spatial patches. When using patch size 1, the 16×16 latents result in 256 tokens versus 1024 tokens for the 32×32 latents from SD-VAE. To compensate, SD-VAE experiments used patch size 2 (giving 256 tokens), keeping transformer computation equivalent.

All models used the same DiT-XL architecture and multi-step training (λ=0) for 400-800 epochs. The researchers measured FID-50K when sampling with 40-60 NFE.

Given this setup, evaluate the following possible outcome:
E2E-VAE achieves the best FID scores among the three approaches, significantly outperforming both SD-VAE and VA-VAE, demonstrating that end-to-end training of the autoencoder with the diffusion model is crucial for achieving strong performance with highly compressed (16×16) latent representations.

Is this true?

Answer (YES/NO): NO